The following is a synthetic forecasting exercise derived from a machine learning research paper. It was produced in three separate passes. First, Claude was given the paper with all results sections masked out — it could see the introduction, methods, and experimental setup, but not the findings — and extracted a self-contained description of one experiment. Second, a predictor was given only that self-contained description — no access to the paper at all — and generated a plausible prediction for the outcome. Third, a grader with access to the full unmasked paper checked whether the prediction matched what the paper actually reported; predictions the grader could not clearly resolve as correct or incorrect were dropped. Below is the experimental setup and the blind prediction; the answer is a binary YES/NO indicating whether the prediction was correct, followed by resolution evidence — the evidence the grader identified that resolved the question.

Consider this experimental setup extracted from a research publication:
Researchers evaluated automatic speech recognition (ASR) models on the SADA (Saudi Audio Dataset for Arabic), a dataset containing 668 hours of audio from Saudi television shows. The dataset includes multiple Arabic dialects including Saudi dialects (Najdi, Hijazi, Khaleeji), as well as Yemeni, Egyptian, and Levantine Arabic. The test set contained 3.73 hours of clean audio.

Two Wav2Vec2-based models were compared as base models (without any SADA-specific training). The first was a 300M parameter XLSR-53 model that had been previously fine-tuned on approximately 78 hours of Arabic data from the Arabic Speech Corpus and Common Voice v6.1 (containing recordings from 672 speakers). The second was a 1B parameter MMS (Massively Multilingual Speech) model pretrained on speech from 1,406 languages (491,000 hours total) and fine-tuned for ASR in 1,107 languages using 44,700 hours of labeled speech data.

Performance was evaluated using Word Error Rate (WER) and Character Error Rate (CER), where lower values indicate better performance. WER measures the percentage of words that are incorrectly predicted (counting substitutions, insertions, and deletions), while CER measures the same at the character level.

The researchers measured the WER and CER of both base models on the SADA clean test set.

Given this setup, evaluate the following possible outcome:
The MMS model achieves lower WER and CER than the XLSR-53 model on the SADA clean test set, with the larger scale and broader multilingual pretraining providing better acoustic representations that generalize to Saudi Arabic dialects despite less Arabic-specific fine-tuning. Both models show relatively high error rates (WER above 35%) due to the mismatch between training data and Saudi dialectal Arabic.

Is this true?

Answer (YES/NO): YES